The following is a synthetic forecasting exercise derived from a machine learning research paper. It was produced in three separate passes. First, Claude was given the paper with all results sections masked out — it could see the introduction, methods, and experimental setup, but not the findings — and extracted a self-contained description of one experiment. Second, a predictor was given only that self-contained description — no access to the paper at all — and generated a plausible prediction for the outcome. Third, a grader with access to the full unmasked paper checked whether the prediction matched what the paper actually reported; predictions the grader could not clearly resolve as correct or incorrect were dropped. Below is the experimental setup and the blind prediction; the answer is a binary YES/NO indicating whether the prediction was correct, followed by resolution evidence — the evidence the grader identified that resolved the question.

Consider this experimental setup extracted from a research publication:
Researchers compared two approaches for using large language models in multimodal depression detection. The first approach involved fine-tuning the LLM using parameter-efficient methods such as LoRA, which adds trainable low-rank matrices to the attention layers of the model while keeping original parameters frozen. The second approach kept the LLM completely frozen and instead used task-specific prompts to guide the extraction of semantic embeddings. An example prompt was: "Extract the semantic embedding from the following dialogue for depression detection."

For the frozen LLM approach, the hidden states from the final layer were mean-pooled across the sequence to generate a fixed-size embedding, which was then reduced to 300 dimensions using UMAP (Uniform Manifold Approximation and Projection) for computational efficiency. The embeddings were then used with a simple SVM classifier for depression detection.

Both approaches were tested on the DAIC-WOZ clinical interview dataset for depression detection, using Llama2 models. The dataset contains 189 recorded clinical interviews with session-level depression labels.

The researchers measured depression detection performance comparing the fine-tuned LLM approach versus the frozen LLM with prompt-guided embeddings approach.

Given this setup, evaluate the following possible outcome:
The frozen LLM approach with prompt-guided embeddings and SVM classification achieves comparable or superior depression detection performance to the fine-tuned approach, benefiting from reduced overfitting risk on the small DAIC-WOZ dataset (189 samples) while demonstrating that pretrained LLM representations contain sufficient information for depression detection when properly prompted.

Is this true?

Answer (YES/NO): YES